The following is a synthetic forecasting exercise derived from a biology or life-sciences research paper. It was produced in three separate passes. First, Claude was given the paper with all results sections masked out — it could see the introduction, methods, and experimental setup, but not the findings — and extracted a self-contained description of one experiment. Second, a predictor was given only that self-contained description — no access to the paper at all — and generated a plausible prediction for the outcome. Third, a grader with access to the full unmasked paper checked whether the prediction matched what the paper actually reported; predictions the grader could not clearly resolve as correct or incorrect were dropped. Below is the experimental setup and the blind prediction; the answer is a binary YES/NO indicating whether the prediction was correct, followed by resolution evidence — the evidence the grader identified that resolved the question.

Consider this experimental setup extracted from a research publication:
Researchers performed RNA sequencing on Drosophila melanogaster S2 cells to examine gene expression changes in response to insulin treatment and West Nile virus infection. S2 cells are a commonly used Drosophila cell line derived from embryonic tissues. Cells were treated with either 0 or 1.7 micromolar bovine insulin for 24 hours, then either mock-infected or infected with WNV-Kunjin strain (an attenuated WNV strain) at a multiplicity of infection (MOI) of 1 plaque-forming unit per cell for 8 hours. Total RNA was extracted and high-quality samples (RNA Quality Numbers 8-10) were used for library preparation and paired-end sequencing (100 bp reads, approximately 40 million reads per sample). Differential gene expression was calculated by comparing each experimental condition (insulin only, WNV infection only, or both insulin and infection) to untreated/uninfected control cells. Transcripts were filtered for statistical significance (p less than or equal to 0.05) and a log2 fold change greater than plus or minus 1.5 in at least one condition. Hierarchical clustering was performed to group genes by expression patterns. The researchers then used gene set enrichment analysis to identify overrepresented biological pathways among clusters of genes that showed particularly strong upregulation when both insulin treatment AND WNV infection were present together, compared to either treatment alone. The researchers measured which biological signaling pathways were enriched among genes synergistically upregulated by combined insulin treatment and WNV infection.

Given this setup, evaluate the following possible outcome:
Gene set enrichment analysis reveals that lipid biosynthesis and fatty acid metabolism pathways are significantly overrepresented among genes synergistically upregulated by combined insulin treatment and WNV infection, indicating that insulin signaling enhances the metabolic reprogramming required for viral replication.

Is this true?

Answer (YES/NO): NO